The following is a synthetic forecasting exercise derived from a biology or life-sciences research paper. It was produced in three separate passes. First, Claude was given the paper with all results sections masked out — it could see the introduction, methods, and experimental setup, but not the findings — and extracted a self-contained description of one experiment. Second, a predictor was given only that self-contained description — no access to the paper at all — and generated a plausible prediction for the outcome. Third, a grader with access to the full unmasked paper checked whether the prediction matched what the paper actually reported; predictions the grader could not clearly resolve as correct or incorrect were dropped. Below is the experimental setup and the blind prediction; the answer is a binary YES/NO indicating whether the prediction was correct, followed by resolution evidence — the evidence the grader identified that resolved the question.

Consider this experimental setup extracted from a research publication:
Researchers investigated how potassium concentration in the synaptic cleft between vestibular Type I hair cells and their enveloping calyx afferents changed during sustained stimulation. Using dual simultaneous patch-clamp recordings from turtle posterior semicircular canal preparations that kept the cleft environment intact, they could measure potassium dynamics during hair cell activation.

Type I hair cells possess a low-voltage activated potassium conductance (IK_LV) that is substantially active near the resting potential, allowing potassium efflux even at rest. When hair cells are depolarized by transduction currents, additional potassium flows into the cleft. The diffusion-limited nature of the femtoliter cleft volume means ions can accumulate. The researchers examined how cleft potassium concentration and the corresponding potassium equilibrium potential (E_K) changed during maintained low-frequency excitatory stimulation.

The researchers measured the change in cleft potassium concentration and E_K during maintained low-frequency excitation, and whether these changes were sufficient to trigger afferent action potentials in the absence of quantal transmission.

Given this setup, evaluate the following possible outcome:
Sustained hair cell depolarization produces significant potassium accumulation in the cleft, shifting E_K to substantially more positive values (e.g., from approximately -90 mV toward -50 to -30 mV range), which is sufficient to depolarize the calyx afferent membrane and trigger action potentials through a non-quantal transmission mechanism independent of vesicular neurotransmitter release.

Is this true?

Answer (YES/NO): YES